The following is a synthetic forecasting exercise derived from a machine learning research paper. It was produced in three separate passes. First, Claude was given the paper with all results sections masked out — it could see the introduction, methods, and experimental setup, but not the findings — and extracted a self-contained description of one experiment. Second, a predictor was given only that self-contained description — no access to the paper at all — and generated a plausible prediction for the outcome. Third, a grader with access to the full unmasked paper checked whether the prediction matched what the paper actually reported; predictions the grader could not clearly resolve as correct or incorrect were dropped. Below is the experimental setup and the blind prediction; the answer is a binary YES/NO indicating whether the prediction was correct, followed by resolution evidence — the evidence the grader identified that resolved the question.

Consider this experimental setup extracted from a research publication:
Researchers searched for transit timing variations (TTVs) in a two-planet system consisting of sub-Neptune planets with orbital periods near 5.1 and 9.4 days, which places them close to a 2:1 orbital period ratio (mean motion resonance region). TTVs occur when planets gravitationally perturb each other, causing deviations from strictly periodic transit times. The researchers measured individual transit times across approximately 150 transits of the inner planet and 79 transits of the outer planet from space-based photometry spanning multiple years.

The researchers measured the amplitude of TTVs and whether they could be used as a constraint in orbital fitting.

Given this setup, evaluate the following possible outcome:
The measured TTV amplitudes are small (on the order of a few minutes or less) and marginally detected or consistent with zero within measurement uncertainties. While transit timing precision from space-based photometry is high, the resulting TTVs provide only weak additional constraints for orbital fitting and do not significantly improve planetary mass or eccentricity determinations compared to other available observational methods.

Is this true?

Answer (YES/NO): YES